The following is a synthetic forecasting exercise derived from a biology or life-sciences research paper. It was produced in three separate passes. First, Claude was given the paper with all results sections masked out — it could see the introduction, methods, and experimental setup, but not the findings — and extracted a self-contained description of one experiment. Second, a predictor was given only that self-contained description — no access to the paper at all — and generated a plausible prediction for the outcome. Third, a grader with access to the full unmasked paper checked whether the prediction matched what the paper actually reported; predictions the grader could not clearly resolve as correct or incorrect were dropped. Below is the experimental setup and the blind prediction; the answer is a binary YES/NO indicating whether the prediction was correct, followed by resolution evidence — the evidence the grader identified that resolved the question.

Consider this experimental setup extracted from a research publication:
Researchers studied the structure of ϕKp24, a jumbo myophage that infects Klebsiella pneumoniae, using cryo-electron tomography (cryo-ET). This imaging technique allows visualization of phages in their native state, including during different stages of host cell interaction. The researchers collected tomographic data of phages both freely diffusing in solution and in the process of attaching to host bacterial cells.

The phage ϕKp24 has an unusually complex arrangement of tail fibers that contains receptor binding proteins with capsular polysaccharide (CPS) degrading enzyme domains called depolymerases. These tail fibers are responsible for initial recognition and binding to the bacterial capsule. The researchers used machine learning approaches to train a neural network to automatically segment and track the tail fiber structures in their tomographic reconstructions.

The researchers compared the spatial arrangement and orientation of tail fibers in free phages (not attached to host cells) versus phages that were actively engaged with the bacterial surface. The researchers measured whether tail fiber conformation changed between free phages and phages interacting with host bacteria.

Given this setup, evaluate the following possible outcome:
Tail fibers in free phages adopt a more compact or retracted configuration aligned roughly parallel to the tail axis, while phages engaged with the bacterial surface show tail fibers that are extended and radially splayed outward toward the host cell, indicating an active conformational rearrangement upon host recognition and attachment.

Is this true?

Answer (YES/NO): NO